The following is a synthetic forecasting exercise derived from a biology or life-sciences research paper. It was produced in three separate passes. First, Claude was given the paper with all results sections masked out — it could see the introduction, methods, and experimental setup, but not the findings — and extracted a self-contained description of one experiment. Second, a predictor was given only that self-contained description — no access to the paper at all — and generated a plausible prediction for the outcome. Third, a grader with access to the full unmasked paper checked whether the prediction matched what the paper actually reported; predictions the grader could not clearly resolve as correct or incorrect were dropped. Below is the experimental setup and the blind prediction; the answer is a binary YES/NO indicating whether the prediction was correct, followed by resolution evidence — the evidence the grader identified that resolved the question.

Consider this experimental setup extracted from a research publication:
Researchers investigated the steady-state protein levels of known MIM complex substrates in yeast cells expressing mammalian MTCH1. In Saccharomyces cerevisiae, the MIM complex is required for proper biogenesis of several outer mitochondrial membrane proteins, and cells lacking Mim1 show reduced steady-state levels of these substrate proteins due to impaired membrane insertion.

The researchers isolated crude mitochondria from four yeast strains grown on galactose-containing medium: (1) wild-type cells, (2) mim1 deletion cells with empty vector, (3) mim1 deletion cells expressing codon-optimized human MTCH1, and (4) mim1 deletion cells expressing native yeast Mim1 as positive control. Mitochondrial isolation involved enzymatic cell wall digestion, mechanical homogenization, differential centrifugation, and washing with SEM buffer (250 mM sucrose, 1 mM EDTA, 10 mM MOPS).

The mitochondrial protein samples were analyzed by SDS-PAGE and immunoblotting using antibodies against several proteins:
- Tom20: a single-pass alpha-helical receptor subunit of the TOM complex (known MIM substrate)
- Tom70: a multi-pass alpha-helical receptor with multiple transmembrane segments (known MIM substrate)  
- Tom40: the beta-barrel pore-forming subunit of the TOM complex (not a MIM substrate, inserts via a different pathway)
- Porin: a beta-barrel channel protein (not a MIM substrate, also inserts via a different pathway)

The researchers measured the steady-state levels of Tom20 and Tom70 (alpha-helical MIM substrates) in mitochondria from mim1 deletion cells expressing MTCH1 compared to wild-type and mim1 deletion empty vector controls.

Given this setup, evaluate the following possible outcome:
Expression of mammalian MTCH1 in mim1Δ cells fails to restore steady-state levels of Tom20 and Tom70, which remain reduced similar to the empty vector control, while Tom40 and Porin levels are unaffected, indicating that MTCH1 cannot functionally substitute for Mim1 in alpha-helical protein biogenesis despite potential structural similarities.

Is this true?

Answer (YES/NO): NO